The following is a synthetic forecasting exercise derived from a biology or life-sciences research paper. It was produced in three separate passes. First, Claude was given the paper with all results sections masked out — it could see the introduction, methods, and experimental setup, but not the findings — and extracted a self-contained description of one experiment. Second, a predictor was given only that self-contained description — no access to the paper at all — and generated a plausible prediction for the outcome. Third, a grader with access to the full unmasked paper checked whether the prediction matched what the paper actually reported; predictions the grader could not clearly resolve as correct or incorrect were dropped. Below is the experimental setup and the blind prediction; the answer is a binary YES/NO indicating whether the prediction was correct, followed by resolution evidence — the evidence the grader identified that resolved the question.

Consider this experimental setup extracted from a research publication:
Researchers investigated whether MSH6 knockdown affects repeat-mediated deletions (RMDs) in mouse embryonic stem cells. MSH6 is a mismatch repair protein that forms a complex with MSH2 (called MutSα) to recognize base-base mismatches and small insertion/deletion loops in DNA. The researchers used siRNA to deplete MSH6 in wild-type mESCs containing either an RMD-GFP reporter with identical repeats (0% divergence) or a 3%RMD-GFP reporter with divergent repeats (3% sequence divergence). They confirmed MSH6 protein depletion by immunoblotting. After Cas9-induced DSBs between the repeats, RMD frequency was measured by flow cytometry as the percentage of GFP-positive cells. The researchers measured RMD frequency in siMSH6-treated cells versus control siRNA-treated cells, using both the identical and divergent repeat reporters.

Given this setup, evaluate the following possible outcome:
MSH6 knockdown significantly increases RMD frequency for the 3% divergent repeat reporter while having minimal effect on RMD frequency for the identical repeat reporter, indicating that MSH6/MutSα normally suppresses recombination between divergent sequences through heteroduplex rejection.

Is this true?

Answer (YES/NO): YES